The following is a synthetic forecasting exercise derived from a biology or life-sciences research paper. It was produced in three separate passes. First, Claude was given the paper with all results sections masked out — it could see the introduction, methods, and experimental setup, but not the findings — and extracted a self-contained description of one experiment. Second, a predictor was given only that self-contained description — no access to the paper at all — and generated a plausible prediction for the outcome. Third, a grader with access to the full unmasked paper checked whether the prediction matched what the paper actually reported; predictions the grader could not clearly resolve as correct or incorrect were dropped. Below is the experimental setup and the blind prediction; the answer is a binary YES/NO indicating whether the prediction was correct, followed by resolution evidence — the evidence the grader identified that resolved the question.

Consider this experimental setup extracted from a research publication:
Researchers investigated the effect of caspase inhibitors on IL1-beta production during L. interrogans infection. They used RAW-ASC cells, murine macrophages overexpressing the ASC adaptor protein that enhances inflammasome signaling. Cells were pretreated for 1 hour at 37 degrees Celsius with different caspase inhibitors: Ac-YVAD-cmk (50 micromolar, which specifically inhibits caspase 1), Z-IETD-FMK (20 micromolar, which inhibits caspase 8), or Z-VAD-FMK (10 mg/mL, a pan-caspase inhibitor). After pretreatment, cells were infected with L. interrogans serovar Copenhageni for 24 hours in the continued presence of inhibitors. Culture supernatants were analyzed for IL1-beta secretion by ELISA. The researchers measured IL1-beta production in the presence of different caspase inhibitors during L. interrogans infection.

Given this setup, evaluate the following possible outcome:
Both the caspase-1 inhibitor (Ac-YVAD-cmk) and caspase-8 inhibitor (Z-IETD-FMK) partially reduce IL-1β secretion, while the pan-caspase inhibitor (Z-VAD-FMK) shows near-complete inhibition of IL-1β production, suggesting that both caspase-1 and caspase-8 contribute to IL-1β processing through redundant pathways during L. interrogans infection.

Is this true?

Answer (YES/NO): NO